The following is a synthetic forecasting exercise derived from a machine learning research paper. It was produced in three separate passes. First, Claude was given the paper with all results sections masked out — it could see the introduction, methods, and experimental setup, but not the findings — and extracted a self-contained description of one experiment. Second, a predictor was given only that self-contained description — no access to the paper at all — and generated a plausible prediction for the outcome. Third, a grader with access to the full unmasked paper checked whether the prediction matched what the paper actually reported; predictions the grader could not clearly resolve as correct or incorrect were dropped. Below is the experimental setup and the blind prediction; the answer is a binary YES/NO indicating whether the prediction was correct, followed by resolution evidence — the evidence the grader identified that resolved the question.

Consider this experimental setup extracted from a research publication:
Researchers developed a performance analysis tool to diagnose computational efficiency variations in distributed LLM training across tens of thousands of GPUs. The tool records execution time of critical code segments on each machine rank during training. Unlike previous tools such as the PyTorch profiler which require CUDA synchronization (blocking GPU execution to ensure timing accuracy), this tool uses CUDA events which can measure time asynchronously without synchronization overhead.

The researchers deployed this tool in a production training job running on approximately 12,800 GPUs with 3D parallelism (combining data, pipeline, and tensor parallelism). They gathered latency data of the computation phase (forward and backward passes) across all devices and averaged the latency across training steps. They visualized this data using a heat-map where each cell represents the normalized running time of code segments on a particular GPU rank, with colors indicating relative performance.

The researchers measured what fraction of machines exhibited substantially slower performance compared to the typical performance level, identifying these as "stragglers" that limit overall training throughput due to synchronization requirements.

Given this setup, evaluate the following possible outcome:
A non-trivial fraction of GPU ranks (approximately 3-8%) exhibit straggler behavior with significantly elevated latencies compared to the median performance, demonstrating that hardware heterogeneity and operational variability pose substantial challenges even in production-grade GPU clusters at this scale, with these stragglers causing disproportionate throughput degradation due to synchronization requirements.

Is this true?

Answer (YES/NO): NO